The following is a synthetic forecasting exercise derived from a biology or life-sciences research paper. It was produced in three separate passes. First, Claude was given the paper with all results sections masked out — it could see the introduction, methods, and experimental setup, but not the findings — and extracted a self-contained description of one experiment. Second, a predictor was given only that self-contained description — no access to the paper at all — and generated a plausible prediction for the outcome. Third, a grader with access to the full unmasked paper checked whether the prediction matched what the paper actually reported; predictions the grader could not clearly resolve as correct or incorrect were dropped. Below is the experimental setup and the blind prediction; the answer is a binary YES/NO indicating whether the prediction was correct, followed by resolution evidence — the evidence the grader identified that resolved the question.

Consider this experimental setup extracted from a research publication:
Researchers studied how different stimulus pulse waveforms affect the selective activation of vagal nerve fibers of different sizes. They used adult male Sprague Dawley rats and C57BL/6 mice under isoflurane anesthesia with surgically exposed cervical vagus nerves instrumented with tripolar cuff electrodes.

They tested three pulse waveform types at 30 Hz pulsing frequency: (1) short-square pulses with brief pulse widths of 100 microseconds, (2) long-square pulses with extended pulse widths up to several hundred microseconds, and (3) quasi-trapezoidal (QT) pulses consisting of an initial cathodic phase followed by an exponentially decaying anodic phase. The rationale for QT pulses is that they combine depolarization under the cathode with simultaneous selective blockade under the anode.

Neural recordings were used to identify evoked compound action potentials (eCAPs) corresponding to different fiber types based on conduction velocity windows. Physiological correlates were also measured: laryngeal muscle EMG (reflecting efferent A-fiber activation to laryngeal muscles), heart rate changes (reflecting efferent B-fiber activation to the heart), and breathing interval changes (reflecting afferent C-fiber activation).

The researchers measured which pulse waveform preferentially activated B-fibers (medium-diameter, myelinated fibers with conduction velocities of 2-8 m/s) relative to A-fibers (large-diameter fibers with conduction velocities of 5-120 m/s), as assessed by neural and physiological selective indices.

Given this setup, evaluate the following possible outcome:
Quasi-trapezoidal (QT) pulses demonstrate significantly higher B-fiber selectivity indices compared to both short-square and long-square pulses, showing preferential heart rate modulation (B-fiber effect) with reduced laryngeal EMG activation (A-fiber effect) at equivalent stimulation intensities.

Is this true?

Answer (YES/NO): YES